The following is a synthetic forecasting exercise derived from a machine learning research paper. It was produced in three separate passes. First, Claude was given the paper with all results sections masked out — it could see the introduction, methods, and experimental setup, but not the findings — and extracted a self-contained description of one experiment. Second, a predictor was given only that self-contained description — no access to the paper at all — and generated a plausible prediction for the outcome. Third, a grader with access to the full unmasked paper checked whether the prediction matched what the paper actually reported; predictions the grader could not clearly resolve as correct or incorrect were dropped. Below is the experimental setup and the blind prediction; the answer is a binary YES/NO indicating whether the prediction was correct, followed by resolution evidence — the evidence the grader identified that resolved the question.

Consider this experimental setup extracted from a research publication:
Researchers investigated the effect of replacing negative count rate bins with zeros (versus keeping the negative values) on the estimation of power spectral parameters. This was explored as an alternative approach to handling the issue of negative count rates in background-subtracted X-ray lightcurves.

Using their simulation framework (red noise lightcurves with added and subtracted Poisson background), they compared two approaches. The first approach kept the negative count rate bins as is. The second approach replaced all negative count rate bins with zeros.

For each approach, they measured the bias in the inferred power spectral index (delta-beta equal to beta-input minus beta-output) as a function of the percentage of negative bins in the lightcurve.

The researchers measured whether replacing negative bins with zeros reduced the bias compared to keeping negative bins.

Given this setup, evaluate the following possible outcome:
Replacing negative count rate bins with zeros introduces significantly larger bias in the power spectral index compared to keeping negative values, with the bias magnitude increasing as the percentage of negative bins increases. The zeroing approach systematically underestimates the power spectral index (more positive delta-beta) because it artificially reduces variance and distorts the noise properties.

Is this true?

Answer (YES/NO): NO